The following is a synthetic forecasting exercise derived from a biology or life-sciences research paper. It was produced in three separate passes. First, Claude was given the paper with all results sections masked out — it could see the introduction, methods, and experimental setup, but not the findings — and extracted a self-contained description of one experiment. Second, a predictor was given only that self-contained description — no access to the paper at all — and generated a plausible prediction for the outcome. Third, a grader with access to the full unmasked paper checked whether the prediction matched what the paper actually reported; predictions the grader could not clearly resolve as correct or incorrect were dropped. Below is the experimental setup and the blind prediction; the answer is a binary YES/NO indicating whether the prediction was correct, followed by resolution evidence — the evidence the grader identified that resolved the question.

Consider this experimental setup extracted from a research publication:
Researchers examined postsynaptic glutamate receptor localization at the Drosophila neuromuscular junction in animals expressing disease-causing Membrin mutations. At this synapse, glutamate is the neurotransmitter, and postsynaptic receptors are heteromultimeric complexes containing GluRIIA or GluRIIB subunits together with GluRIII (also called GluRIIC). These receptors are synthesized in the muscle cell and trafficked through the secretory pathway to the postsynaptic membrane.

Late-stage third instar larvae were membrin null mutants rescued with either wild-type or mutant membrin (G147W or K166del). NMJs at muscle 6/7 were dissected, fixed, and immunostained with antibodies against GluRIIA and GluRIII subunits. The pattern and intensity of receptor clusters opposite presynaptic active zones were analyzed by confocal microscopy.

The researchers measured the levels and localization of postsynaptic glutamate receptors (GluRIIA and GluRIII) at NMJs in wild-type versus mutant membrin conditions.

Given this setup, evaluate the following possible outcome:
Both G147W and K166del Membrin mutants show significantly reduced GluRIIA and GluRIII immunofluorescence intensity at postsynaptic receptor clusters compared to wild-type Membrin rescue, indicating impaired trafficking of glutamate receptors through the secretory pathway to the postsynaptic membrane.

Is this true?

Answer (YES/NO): NO